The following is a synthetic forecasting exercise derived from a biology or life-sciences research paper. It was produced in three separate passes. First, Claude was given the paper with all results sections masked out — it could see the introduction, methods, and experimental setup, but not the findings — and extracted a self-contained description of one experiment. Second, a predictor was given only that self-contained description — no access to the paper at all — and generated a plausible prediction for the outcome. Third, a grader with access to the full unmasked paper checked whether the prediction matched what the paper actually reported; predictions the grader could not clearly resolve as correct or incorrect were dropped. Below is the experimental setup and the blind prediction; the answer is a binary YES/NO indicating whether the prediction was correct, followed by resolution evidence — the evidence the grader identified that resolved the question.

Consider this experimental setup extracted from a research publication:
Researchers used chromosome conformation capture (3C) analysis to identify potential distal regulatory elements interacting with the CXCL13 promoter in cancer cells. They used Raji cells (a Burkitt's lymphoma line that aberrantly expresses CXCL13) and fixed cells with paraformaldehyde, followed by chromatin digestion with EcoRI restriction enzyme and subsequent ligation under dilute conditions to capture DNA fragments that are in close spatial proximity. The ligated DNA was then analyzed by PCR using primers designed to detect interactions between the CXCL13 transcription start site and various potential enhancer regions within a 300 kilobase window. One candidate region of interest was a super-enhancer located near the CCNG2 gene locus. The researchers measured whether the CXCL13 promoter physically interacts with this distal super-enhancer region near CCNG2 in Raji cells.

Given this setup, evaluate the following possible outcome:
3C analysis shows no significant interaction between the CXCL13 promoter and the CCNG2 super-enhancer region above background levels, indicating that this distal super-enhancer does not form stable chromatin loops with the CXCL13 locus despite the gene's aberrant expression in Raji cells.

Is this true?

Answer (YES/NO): NO